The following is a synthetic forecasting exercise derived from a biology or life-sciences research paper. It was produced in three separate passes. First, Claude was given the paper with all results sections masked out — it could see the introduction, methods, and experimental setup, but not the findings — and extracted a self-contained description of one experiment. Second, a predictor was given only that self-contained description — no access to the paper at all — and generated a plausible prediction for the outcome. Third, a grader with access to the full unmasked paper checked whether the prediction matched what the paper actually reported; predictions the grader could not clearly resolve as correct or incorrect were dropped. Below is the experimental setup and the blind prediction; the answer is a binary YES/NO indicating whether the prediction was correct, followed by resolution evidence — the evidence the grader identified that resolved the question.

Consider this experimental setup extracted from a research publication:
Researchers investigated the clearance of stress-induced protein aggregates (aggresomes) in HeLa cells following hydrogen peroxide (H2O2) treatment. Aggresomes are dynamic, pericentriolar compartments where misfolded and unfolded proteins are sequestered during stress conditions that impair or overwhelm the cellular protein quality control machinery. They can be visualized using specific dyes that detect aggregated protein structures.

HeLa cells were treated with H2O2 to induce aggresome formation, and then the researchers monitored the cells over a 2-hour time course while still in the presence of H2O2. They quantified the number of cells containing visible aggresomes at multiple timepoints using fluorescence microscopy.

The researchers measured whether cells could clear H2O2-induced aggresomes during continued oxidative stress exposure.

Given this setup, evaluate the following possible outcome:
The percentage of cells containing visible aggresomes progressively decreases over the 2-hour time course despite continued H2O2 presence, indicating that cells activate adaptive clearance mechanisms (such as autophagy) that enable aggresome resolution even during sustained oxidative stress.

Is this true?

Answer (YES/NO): YES